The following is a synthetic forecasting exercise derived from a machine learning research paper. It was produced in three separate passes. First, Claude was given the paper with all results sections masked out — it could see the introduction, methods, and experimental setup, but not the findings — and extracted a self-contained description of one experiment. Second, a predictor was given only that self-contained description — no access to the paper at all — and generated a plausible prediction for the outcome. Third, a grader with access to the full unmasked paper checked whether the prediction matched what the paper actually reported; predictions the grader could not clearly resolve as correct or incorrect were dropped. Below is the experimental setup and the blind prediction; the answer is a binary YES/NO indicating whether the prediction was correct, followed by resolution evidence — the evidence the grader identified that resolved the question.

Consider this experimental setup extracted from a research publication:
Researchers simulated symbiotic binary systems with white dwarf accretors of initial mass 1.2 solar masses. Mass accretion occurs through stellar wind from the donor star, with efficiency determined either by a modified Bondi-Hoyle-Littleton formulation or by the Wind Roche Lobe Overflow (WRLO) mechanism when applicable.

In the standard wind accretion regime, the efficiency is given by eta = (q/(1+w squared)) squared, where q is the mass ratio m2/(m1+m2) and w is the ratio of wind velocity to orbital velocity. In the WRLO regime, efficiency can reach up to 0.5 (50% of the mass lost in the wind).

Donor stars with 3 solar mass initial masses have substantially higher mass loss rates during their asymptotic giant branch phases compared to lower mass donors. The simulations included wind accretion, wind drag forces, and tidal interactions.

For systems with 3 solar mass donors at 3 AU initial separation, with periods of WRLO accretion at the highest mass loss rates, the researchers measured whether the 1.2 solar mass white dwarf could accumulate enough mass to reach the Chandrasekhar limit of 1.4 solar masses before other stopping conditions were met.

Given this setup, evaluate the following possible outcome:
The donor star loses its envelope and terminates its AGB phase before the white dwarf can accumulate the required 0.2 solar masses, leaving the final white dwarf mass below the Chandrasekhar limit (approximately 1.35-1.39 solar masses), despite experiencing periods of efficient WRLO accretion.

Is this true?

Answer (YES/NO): NO